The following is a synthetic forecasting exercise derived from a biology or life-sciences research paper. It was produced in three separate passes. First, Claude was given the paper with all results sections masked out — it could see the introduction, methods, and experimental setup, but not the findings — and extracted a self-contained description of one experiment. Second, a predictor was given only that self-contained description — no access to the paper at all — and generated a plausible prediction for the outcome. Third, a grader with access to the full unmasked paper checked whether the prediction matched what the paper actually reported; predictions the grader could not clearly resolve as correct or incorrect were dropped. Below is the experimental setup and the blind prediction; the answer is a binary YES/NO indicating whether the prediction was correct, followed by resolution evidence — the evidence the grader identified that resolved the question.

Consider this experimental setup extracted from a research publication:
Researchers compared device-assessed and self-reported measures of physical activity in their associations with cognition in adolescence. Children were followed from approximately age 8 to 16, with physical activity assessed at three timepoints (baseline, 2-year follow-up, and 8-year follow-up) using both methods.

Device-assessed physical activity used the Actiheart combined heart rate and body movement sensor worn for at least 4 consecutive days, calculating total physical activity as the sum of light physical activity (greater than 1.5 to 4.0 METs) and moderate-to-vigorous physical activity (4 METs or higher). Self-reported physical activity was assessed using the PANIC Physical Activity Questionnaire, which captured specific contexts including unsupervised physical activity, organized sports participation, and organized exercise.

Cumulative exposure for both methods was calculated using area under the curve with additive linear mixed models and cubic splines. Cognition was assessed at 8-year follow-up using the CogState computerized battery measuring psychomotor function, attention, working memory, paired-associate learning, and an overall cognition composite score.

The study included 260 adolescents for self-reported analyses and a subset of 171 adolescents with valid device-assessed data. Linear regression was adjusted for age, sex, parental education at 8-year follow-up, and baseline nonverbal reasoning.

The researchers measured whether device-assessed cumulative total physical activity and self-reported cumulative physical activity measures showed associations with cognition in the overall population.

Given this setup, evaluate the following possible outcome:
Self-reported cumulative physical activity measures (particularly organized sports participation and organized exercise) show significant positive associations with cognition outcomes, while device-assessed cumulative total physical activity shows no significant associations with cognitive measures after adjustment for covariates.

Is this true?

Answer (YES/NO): NO